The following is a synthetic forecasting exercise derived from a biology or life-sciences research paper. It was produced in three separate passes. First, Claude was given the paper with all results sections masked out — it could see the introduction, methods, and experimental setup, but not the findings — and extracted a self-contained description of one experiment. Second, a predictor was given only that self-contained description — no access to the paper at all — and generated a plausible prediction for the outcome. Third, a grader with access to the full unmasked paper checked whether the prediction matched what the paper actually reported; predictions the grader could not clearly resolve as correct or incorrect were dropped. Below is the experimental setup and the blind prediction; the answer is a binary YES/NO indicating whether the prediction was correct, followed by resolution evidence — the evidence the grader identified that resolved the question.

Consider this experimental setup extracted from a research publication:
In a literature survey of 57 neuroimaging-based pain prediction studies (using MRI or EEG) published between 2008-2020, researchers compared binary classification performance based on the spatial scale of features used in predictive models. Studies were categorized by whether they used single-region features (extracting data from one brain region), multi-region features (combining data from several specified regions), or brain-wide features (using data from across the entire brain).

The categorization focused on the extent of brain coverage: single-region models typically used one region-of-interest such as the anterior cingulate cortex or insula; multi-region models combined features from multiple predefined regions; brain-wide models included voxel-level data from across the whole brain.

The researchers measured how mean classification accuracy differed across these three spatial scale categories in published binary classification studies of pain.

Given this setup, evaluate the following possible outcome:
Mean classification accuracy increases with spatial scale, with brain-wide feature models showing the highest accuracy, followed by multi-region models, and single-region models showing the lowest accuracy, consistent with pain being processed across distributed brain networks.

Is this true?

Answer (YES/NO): YES